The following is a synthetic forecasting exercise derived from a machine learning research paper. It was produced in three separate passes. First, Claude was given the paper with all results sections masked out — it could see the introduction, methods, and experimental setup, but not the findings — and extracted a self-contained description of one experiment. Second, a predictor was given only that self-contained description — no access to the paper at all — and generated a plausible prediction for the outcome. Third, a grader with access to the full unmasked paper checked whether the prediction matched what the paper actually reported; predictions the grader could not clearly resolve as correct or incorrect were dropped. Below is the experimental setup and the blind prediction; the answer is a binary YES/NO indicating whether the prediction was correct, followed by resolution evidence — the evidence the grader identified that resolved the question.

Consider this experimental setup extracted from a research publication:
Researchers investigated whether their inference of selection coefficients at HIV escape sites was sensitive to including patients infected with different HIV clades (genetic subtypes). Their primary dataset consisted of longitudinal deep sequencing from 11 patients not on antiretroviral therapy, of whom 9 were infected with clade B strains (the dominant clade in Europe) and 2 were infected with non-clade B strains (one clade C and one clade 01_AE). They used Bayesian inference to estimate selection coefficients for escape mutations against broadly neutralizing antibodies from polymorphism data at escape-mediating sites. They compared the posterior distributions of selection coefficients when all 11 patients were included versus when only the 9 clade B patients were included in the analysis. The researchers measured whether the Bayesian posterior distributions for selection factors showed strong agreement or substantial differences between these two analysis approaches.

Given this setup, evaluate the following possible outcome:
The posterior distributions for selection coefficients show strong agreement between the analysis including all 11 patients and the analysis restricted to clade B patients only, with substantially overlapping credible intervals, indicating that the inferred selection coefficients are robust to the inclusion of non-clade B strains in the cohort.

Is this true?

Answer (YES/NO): YES